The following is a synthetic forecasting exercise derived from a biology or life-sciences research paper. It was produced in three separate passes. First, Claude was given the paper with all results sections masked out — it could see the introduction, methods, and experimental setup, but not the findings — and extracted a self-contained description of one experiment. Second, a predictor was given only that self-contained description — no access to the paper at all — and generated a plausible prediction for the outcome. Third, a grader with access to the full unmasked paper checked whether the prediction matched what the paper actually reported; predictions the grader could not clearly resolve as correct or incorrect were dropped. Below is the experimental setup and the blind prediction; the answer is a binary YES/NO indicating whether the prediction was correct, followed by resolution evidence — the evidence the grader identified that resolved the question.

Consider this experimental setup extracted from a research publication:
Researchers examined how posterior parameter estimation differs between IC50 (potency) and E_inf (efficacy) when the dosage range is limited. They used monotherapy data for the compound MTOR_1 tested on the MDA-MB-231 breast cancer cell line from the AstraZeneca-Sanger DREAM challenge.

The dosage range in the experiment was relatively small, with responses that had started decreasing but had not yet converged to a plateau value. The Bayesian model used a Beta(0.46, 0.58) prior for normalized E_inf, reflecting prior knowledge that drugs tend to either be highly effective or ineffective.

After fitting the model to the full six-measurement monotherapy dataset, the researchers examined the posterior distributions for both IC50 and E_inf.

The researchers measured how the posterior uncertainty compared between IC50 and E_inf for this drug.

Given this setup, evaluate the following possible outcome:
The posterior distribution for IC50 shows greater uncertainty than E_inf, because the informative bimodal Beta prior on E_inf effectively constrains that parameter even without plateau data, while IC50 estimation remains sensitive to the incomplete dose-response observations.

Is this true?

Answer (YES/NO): NO